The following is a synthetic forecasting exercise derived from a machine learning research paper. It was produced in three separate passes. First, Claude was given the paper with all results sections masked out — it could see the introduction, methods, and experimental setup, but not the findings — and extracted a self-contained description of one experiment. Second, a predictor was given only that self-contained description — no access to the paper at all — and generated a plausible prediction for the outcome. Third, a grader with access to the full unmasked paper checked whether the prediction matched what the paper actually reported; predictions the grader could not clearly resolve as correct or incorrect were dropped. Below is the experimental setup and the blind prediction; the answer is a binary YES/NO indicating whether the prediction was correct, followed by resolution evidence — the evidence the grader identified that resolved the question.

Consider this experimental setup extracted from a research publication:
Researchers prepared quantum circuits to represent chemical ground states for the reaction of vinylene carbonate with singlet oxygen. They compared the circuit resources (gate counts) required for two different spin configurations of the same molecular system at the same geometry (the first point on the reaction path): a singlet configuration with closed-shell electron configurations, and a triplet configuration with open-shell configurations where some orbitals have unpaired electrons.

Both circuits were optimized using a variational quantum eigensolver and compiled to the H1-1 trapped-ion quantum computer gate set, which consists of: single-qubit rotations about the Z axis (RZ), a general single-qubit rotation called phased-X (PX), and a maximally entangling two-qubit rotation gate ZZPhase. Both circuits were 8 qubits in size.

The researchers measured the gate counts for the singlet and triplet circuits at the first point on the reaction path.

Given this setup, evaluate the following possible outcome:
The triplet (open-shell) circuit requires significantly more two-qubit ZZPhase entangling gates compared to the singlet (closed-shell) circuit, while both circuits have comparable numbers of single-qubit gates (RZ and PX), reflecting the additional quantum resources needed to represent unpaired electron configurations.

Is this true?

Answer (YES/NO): NO